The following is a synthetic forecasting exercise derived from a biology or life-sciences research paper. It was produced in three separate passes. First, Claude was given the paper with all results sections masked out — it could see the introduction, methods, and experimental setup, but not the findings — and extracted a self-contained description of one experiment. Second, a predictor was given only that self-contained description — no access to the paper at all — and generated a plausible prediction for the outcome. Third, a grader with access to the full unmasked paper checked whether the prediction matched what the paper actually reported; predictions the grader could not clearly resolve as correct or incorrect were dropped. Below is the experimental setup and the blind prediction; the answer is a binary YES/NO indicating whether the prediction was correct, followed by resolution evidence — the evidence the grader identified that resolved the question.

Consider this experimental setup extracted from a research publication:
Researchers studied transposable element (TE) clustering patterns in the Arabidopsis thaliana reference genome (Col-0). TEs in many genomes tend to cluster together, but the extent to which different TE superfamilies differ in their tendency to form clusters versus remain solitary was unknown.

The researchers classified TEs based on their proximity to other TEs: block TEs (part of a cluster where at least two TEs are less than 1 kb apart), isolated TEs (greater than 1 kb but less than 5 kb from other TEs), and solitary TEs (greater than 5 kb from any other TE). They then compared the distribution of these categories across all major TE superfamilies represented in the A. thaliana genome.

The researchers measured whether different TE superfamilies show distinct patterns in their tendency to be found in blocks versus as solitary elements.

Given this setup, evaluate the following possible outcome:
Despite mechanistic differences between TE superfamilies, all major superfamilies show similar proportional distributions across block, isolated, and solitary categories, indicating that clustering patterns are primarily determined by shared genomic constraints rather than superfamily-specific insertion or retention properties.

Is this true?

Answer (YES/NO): NO